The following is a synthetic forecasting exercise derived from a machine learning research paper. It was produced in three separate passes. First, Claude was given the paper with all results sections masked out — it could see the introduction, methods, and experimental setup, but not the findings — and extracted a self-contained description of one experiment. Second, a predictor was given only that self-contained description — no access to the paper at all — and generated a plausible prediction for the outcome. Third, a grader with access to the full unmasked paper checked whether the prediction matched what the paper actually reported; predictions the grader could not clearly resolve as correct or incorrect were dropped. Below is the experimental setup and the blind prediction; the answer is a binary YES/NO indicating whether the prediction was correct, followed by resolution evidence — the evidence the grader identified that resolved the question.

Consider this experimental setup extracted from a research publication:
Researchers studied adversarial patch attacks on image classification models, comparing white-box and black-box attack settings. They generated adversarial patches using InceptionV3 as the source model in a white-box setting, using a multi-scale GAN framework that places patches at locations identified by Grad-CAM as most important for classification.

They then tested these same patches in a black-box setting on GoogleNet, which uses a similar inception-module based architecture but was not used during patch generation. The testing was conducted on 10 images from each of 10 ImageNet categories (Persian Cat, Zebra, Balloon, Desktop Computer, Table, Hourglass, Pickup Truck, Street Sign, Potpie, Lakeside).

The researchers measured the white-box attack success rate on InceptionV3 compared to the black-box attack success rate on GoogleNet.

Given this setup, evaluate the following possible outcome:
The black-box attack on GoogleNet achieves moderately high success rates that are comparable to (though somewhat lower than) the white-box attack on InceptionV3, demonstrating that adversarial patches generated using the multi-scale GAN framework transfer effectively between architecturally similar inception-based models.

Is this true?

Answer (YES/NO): YES